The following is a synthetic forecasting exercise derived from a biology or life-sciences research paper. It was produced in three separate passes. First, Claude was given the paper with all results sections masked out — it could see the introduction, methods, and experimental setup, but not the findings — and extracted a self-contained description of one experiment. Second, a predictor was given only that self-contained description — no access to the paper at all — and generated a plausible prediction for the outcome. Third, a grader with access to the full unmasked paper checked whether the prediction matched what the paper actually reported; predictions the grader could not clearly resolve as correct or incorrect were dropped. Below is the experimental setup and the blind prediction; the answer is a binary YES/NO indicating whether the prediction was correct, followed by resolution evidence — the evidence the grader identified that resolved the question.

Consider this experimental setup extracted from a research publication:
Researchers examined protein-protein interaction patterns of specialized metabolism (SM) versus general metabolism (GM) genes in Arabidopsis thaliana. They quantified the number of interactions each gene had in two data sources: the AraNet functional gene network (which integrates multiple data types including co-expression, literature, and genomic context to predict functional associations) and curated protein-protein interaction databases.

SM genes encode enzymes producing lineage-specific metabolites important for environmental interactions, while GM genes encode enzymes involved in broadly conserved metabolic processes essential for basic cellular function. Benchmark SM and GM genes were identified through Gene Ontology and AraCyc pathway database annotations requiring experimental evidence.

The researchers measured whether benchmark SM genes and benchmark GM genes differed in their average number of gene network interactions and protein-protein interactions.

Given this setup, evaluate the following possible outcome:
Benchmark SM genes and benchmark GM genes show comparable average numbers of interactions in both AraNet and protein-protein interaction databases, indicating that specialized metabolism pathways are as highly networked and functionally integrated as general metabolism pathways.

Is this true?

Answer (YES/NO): NO